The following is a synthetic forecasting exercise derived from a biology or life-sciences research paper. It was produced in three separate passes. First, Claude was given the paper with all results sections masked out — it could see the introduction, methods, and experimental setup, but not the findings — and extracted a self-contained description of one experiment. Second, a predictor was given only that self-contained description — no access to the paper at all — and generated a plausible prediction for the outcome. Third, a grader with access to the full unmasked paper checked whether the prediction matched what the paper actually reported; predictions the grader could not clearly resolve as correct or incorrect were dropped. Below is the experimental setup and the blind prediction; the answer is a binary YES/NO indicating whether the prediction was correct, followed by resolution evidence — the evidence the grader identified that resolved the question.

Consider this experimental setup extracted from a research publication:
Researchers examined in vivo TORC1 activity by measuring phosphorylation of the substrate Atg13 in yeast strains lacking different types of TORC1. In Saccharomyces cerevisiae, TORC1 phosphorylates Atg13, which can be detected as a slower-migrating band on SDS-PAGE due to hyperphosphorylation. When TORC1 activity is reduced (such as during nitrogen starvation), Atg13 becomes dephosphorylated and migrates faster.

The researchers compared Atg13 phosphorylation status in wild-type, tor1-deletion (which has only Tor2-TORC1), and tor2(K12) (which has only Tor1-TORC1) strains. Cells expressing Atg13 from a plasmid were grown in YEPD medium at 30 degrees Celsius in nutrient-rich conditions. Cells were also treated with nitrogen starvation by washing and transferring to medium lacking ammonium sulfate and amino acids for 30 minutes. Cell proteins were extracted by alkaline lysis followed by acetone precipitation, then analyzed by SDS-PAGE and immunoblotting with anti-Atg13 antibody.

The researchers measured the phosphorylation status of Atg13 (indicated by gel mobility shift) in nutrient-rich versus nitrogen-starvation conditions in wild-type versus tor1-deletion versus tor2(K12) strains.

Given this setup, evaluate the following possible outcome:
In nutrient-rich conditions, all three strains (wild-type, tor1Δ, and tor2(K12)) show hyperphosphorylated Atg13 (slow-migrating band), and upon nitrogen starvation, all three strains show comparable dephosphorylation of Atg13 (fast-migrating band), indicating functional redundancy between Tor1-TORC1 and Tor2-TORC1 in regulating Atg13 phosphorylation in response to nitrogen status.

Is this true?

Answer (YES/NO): YES